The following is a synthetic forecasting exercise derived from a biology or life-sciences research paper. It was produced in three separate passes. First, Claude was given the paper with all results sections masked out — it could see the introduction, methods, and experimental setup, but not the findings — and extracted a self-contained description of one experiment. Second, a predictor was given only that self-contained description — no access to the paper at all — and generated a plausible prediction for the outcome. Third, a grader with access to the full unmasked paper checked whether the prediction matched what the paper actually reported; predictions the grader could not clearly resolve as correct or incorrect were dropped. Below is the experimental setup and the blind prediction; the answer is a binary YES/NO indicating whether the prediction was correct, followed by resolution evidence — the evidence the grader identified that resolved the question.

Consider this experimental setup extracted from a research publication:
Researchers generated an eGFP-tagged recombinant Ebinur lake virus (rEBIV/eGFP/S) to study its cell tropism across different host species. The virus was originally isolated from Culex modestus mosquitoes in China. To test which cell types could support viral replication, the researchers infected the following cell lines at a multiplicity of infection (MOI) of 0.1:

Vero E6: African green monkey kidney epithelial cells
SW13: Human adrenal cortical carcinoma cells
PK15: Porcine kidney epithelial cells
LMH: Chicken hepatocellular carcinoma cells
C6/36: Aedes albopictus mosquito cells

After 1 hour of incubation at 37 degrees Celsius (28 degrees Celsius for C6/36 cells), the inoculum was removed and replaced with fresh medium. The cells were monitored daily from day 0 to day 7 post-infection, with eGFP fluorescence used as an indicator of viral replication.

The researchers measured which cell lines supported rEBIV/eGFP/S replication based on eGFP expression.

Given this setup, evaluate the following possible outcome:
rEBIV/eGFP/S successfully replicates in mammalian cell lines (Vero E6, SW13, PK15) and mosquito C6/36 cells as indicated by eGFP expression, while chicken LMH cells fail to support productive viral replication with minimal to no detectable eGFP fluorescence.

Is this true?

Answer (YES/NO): NO